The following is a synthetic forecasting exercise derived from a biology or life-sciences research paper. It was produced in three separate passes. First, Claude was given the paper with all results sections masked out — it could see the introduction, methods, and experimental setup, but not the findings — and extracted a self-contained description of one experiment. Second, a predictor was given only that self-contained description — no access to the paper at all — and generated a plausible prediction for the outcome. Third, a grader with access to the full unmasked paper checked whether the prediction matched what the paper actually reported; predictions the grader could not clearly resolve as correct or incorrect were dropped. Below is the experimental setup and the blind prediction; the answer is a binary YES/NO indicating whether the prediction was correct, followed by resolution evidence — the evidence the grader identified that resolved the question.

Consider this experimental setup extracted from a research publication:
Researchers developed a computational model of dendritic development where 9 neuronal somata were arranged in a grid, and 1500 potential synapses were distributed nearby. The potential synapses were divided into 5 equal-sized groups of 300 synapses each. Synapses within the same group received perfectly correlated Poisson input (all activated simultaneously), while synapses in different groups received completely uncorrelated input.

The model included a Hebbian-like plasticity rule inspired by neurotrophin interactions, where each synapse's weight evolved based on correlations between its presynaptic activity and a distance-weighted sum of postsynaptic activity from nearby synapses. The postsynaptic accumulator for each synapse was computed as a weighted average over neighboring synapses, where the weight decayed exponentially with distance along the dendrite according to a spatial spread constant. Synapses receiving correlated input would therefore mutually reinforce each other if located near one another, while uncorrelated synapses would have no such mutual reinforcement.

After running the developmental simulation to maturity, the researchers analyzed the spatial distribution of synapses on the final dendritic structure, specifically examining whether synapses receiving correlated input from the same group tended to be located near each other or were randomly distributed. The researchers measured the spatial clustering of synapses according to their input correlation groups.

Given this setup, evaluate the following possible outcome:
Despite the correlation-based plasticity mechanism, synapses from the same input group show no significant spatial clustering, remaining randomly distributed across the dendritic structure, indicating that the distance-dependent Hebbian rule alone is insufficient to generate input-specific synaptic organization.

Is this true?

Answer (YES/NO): NO